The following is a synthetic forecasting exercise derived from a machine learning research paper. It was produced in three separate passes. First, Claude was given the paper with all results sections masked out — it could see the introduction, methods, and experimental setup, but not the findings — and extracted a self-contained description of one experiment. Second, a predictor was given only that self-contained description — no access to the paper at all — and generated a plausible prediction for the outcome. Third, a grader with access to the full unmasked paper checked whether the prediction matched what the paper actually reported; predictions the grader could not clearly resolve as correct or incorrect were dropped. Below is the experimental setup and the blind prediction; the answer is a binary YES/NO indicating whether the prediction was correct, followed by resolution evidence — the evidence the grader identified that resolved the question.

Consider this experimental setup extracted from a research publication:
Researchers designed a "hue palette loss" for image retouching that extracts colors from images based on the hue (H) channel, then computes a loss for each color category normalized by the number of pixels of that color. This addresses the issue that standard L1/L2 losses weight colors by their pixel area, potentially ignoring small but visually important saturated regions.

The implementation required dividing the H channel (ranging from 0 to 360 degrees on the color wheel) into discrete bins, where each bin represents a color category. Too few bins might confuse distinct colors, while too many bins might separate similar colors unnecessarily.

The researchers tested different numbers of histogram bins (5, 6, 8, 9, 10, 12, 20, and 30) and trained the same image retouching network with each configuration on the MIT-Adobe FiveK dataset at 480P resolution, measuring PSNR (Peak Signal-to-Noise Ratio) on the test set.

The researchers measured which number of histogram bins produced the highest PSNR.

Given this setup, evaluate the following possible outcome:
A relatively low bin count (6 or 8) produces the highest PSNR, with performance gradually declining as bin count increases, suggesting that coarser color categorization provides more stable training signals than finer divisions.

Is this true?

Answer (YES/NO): NO